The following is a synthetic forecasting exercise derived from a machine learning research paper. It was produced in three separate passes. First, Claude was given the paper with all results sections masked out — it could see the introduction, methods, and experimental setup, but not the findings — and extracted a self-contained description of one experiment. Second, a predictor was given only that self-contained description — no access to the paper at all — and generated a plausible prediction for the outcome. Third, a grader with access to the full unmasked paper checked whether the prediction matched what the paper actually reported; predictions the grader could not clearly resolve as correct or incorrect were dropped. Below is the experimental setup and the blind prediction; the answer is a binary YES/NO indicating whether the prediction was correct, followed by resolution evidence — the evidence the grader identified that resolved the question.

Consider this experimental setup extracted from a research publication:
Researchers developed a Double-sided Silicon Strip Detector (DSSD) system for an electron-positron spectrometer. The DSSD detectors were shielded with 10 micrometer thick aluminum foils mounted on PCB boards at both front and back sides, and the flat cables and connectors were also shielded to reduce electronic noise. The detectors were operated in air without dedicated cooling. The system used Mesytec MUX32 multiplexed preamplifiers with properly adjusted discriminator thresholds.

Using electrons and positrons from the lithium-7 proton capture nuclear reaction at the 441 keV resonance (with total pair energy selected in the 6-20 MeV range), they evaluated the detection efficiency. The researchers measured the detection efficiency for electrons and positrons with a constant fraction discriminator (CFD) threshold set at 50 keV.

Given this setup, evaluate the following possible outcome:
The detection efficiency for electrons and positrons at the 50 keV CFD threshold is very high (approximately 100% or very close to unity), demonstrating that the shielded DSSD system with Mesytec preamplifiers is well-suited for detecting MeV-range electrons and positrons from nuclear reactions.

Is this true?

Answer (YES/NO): YES